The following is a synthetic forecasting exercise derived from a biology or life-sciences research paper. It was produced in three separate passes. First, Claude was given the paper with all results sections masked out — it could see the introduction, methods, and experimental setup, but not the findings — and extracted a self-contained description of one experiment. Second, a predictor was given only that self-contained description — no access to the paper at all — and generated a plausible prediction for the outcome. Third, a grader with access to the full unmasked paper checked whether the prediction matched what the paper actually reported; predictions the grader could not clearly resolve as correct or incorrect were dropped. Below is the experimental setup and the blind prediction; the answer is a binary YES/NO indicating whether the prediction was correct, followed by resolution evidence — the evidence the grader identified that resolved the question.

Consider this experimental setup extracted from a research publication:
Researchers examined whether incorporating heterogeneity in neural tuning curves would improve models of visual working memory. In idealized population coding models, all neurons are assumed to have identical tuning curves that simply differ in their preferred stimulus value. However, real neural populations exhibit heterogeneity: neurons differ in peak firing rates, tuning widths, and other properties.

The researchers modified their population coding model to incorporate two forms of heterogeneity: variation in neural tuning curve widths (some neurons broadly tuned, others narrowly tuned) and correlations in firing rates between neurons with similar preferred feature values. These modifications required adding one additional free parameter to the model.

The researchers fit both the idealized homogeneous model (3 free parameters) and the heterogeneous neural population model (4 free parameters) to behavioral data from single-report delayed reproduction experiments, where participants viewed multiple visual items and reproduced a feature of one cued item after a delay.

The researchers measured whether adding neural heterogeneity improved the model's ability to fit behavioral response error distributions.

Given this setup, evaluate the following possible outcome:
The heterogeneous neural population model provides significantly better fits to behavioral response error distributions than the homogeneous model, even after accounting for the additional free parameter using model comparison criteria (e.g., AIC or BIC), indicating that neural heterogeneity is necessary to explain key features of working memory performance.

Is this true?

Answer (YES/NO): NO